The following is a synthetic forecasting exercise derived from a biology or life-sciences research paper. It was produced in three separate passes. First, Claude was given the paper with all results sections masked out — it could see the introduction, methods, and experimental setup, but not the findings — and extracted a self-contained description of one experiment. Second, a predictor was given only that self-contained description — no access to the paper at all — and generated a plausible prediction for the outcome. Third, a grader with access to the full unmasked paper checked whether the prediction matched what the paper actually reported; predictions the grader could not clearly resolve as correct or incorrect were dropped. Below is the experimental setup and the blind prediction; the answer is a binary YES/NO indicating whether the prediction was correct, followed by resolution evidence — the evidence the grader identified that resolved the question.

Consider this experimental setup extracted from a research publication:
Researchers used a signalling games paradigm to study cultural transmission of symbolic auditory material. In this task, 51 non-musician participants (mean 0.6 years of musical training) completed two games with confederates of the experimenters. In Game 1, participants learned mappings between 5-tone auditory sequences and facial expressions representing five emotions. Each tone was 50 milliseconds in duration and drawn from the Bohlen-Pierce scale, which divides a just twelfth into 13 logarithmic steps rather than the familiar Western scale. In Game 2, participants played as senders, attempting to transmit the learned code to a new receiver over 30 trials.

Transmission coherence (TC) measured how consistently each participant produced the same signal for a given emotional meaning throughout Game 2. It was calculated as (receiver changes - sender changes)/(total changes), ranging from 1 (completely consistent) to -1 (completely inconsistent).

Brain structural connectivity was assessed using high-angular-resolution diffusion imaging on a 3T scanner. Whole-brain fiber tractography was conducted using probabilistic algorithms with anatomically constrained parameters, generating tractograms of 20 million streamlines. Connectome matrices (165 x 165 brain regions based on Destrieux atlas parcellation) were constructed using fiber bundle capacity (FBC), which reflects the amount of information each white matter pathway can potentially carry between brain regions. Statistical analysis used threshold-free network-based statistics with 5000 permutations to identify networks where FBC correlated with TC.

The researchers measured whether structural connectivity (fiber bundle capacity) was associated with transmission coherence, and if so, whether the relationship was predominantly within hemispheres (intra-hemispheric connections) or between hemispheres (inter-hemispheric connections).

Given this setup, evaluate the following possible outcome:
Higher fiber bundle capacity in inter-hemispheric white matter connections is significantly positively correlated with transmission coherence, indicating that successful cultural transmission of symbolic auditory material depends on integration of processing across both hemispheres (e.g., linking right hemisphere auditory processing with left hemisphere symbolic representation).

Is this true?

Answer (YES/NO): NO